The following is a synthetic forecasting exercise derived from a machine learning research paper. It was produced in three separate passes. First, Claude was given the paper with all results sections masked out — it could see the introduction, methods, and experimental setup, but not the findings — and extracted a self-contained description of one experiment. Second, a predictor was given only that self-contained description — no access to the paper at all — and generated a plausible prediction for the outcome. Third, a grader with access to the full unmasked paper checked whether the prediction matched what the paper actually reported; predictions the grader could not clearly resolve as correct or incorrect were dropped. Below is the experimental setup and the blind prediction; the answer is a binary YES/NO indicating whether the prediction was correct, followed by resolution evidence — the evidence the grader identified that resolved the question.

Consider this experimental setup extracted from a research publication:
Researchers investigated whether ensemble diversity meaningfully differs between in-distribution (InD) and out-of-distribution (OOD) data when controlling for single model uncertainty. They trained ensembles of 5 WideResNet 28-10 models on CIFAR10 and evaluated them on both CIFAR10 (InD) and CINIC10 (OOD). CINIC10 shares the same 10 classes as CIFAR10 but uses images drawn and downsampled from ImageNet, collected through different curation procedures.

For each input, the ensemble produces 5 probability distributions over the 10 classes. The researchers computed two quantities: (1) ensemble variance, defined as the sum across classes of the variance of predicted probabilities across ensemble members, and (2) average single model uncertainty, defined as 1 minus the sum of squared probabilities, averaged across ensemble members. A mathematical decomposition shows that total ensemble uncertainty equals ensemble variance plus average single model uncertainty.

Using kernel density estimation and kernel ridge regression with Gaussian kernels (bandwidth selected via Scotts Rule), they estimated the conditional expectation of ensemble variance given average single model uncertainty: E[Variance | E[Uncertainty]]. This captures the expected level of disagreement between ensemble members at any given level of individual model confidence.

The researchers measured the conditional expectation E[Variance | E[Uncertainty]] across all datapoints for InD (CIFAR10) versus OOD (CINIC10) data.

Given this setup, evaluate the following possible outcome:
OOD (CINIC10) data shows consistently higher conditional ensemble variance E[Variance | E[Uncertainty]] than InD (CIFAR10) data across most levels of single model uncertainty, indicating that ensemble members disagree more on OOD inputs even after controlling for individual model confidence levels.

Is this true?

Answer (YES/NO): NO